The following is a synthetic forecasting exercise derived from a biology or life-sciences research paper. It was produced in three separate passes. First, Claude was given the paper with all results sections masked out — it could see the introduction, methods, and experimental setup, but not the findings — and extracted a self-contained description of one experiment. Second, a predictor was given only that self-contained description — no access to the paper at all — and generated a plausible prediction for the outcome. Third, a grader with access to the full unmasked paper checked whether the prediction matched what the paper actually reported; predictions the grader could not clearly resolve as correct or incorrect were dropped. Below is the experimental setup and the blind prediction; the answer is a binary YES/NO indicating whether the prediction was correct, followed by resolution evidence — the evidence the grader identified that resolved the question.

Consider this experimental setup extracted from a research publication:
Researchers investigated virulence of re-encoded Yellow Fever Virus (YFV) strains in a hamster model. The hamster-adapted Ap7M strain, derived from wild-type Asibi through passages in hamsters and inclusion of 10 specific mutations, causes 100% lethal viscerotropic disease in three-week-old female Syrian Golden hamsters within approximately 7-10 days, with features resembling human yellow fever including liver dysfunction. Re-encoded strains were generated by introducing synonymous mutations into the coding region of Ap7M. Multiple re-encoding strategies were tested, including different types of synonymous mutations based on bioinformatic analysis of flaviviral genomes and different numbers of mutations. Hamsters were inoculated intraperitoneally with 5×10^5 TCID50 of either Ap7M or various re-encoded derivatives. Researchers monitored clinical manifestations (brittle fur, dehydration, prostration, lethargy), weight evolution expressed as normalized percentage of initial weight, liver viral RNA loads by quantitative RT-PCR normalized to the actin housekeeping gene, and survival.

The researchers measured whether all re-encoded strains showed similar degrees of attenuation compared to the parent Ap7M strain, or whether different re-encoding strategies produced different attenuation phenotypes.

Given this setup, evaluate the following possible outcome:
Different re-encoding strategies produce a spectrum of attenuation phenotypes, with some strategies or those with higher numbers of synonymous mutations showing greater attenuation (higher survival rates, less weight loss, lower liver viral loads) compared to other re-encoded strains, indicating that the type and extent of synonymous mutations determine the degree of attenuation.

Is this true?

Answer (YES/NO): YES